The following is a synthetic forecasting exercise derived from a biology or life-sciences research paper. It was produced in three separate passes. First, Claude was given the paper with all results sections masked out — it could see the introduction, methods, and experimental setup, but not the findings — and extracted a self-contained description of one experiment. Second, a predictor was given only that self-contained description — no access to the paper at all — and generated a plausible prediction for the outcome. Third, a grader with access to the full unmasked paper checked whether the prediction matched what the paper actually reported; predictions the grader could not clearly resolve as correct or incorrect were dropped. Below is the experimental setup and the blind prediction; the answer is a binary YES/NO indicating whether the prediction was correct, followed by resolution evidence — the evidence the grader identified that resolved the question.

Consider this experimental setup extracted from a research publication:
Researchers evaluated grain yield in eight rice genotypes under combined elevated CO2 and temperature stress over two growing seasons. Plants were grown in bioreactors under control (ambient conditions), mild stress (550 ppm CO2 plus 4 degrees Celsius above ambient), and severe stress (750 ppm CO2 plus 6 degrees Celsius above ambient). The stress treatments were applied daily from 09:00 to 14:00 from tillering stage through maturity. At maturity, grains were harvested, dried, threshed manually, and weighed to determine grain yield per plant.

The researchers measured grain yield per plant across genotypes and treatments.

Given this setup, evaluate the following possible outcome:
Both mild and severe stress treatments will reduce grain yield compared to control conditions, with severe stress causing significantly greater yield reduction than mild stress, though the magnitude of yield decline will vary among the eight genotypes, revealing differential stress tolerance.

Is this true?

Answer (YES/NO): NO